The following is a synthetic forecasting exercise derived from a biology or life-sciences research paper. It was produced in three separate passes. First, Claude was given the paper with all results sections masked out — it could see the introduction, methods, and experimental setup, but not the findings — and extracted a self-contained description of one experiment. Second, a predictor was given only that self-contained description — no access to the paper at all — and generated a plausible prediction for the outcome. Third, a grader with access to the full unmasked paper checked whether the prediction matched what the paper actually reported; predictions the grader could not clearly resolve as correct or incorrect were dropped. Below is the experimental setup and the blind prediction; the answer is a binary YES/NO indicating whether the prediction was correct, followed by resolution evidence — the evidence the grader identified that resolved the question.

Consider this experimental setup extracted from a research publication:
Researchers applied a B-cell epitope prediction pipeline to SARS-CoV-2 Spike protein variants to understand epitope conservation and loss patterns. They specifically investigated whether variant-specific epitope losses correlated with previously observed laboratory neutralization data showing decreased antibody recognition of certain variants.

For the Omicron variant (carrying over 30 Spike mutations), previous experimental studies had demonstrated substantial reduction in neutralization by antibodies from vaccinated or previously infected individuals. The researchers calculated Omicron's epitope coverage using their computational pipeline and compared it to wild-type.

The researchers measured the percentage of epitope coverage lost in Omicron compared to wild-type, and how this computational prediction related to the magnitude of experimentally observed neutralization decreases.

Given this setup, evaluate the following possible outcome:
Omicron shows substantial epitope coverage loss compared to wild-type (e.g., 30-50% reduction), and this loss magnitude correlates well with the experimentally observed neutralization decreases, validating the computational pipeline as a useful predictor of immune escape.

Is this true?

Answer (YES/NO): NO